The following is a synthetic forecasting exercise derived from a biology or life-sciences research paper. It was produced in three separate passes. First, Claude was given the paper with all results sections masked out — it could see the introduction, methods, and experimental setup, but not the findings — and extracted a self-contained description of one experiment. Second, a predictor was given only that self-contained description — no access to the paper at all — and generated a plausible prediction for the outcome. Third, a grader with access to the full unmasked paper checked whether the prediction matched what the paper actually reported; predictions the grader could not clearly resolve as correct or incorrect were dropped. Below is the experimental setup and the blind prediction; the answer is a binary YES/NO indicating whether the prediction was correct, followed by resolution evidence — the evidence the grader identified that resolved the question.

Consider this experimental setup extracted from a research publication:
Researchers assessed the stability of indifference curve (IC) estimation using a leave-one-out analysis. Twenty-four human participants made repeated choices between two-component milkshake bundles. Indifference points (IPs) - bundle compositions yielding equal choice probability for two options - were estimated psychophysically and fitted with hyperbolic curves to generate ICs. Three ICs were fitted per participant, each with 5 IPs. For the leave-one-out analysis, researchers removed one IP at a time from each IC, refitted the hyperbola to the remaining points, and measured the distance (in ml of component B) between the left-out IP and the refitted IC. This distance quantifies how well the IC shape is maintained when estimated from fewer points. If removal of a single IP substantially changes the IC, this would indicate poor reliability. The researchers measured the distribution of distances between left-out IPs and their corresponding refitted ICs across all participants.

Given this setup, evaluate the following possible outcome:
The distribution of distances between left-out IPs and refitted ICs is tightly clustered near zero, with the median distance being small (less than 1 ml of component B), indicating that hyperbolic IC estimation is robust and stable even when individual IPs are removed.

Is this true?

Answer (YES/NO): YES